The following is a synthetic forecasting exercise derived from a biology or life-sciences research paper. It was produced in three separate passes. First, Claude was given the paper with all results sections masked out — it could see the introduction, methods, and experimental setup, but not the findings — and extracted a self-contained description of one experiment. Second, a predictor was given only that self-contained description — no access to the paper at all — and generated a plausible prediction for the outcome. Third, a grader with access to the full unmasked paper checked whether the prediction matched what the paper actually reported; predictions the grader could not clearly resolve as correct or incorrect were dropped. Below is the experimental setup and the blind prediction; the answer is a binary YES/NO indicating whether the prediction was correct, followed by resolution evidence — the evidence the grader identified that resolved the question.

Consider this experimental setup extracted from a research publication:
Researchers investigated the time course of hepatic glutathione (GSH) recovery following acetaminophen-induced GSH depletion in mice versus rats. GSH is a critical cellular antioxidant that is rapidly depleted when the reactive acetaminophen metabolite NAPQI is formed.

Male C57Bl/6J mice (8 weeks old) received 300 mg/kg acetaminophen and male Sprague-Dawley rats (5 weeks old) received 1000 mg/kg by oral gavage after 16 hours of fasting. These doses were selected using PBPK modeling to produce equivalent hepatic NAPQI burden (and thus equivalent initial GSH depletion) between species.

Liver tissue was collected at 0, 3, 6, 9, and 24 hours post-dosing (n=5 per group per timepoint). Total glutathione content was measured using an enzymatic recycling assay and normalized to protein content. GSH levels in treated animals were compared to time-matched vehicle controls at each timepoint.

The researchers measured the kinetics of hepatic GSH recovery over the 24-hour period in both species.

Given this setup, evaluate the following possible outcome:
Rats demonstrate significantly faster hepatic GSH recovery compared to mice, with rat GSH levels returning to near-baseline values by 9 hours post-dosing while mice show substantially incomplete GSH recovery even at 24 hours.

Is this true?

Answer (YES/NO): NO